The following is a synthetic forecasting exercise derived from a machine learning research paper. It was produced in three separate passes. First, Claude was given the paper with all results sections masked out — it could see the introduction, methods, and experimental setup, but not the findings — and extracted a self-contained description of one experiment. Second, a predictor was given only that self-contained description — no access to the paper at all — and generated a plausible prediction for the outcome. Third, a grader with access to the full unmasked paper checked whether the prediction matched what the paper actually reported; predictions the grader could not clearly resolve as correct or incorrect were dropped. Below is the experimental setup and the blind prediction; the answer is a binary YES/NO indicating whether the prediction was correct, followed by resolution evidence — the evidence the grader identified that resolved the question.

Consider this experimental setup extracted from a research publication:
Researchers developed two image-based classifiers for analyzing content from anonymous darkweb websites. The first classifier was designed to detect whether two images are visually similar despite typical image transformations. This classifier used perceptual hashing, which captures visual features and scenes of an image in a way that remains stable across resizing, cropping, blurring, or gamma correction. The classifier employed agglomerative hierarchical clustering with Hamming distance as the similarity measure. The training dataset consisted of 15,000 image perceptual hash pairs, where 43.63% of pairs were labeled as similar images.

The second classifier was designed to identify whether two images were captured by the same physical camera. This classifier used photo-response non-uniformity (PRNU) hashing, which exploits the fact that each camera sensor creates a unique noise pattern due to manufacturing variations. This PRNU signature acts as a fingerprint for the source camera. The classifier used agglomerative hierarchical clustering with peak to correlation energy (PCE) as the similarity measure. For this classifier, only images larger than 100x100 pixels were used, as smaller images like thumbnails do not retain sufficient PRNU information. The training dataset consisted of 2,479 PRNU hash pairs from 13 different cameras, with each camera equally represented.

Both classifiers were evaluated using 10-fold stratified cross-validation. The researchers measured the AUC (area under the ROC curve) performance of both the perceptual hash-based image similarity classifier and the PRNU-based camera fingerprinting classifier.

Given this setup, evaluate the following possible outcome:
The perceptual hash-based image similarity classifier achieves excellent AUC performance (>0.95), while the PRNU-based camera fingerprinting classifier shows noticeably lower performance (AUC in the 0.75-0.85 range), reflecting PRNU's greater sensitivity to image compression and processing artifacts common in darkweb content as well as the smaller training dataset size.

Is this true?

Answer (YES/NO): YES